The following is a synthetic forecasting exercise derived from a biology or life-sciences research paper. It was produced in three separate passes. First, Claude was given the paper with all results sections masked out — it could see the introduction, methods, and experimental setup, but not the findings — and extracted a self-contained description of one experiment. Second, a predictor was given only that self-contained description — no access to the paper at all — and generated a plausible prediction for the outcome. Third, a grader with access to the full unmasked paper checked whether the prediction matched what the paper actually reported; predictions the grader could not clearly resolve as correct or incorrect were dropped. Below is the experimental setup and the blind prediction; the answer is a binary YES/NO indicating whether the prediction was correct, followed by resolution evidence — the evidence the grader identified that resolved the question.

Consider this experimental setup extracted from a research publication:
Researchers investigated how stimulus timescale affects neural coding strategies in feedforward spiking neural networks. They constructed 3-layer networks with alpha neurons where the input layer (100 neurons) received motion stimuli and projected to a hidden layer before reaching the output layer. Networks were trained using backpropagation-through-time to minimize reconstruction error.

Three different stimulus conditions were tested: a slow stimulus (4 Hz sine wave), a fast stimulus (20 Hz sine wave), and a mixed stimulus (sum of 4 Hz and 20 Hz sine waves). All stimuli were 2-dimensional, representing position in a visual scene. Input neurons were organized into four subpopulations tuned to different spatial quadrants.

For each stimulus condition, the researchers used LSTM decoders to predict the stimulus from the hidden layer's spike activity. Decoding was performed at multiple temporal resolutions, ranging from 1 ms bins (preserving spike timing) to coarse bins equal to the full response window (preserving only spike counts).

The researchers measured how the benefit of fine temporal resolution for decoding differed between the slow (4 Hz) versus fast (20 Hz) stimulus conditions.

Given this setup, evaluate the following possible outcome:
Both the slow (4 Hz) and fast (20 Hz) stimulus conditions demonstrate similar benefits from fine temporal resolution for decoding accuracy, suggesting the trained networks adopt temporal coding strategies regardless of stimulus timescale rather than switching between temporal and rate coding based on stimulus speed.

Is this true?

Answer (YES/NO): NO